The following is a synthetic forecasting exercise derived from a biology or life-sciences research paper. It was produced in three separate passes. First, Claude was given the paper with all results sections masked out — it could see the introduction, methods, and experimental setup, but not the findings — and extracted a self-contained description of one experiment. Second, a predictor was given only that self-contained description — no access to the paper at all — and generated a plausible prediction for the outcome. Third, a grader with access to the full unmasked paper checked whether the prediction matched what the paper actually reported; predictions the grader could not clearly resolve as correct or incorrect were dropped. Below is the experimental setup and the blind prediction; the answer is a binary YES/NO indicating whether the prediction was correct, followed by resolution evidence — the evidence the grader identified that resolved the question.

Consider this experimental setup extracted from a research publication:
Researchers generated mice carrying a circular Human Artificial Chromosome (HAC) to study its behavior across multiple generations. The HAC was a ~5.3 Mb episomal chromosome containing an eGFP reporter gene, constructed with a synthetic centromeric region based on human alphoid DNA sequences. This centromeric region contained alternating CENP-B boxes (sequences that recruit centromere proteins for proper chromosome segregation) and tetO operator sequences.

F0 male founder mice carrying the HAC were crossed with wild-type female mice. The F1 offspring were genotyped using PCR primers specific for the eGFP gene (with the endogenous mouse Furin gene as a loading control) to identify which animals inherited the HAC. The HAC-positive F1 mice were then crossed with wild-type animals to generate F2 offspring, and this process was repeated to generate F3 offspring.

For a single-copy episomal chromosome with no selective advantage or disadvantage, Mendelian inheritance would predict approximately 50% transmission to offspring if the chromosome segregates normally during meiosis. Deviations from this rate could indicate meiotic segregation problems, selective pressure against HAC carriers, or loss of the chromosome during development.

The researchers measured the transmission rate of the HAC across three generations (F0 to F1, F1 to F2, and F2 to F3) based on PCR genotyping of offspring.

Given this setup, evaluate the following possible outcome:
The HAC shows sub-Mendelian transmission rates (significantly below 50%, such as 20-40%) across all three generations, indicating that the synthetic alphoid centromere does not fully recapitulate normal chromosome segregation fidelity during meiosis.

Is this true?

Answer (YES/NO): YES